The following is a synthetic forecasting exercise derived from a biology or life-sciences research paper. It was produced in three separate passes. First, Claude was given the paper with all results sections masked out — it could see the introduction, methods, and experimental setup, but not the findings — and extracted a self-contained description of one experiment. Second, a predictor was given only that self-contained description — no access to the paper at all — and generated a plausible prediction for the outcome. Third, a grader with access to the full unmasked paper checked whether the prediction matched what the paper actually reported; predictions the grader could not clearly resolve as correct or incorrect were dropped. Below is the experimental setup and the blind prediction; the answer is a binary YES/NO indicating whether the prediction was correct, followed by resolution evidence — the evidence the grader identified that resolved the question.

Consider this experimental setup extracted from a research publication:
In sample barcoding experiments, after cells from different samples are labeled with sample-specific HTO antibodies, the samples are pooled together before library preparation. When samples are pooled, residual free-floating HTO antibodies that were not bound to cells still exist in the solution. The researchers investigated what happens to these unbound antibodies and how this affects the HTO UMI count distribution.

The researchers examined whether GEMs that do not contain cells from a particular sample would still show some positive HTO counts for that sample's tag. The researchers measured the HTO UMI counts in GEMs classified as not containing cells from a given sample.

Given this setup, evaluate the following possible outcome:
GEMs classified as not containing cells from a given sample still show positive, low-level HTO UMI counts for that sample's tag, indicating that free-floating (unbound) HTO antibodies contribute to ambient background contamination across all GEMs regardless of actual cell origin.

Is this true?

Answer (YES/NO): YES